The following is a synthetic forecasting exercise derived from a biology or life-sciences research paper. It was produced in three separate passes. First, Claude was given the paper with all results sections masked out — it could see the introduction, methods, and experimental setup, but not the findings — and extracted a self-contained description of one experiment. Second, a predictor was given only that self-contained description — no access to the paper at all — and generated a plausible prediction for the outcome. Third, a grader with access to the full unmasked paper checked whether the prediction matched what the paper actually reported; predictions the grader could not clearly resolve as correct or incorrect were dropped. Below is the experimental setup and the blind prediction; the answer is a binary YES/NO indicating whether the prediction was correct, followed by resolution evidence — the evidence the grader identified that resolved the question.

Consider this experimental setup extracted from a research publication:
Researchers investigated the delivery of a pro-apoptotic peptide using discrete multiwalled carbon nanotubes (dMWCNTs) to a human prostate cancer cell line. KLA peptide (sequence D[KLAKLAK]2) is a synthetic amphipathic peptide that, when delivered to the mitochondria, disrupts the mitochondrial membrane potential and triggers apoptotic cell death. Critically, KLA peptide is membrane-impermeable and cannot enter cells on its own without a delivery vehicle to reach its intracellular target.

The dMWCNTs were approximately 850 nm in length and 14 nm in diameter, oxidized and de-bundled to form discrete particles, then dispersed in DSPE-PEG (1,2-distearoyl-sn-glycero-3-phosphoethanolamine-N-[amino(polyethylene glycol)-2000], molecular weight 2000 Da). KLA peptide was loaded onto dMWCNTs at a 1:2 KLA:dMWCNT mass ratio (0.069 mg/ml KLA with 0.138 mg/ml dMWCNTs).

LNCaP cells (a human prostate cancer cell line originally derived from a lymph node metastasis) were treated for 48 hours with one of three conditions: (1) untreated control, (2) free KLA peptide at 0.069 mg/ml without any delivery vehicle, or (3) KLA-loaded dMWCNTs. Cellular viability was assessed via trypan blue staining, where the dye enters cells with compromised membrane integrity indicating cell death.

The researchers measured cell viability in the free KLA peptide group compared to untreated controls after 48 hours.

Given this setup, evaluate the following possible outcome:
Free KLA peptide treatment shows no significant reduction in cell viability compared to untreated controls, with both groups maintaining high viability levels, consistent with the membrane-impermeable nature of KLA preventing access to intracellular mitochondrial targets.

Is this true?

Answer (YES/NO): YES